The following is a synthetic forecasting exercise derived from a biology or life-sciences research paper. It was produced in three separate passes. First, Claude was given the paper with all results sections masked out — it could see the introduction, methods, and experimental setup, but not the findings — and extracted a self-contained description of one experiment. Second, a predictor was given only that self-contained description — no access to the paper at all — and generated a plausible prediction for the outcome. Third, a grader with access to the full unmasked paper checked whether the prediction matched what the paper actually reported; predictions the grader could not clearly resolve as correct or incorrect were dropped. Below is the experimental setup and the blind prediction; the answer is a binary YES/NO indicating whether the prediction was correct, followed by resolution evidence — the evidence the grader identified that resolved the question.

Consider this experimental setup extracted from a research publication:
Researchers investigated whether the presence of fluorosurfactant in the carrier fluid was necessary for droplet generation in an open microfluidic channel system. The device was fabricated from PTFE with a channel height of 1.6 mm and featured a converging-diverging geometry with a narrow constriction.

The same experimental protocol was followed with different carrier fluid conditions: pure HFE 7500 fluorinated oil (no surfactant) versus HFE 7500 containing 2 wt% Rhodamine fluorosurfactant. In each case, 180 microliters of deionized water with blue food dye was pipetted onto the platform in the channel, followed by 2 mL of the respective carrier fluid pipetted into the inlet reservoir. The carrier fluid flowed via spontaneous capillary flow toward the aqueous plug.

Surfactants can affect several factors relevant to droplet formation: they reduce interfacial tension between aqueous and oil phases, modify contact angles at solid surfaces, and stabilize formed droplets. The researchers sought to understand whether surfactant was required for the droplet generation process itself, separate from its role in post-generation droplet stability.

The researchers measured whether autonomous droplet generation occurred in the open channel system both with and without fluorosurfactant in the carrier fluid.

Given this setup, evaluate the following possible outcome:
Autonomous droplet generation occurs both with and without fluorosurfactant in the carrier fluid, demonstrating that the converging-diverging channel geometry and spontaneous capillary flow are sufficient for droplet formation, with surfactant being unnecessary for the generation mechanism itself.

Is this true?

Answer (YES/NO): NO